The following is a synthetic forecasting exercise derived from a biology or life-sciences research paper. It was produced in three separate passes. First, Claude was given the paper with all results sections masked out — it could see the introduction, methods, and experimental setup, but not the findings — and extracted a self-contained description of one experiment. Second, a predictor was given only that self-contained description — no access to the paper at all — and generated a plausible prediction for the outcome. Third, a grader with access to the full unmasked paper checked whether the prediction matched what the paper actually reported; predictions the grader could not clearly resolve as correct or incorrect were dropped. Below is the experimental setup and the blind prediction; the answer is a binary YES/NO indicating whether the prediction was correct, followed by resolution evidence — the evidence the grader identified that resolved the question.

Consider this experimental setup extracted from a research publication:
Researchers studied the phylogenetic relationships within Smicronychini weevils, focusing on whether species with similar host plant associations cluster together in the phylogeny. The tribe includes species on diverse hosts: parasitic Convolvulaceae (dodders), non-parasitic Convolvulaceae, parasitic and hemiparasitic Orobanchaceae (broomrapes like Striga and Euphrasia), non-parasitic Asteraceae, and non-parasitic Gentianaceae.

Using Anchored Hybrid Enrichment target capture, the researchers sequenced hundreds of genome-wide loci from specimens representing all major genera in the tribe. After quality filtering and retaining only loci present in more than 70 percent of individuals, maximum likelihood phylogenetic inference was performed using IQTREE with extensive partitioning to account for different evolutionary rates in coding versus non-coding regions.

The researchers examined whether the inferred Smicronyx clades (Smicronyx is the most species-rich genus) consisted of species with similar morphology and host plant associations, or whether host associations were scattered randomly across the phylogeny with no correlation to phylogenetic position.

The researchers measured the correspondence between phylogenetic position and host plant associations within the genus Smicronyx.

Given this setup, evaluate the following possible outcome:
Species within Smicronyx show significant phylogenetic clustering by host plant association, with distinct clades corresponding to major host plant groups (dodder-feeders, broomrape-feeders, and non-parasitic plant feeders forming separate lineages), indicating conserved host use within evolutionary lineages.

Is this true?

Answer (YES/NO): NO